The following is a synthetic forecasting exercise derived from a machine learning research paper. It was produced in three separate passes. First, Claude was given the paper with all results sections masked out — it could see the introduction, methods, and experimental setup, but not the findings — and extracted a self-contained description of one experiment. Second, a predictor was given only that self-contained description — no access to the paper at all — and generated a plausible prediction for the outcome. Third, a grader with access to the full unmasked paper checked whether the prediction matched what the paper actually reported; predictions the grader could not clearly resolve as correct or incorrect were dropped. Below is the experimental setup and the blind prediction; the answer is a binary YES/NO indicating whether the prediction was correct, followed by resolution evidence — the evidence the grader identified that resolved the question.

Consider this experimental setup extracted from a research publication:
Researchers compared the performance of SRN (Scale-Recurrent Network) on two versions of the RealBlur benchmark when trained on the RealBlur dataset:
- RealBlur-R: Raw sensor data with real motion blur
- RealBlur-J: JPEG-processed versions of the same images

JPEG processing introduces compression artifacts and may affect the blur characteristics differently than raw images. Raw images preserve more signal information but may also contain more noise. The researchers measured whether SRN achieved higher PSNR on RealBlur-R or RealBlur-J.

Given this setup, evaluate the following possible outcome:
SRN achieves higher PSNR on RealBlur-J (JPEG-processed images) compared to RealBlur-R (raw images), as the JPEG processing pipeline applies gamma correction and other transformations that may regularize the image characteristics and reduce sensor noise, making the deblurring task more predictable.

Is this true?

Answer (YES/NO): NO